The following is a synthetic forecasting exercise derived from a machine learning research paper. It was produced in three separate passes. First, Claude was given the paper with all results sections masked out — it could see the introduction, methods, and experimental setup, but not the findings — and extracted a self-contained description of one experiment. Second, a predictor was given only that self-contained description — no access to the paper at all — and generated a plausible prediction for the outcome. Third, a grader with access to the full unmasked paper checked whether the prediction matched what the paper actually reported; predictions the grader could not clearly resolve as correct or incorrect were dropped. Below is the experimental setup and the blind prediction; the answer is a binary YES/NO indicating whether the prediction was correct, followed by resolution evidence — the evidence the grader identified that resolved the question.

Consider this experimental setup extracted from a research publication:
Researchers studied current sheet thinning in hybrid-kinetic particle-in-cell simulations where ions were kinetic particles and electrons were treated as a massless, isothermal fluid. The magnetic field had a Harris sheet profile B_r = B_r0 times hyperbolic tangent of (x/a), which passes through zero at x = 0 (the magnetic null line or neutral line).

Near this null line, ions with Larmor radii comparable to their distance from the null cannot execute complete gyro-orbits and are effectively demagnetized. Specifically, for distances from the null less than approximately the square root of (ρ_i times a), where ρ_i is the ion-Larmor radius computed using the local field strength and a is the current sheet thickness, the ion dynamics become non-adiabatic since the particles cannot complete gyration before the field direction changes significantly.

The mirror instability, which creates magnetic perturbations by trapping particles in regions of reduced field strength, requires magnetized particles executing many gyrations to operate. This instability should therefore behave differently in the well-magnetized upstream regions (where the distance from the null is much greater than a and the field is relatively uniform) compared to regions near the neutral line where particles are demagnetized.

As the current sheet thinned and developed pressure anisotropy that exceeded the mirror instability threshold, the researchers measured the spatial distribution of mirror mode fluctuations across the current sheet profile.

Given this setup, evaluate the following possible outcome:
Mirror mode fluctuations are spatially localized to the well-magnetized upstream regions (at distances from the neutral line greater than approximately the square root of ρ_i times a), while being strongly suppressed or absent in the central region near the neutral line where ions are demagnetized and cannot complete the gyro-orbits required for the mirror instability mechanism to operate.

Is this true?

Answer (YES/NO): NO